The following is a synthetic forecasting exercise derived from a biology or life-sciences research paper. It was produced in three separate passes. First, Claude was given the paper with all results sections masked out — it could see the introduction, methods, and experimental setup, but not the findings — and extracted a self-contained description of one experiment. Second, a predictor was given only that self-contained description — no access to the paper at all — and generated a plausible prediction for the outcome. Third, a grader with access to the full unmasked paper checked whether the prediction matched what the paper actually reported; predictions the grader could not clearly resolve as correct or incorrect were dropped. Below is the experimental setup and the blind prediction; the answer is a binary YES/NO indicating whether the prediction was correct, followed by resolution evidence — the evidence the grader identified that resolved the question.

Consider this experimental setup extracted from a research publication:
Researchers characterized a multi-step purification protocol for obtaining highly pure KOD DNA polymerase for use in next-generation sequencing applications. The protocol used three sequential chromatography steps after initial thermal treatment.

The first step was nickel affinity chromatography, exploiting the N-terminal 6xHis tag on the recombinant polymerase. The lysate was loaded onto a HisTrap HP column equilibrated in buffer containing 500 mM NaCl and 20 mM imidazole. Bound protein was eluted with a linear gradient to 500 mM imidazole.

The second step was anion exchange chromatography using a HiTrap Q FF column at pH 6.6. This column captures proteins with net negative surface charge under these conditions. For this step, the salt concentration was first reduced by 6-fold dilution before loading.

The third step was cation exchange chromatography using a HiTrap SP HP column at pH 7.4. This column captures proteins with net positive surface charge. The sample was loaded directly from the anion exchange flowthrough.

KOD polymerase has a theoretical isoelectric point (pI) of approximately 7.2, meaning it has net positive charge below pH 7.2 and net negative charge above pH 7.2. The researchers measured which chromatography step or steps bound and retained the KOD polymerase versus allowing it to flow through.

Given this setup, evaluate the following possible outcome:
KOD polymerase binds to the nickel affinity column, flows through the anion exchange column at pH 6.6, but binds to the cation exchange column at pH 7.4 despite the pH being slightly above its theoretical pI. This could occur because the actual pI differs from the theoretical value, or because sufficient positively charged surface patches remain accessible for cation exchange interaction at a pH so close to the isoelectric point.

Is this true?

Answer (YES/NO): YES